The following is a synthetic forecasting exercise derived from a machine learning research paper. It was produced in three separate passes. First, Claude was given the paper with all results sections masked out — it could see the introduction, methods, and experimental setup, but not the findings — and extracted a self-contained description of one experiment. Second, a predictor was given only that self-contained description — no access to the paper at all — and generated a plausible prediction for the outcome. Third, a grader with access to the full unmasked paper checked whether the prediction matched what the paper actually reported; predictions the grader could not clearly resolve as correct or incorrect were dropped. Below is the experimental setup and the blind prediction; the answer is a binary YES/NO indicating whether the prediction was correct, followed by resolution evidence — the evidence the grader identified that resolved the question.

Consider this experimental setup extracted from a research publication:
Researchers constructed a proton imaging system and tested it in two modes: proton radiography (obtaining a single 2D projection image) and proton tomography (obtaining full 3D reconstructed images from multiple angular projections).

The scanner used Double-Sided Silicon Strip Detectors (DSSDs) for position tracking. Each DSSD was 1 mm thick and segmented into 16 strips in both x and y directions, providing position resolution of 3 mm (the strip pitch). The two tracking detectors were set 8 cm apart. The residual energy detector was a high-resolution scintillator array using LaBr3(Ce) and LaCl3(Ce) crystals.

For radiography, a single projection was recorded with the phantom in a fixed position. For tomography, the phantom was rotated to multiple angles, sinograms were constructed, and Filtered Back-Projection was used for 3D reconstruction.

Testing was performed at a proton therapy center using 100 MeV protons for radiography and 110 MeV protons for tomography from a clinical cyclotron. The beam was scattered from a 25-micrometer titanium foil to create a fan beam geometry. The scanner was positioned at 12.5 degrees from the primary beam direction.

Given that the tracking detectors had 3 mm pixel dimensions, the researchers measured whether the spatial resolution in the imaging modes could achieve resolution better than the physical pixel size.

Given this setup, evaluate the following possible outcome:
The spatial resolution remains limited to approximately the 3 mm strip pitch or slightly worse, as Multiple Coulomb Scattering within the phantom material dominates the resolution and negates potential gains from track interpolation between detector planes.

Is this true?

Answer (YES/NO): NO